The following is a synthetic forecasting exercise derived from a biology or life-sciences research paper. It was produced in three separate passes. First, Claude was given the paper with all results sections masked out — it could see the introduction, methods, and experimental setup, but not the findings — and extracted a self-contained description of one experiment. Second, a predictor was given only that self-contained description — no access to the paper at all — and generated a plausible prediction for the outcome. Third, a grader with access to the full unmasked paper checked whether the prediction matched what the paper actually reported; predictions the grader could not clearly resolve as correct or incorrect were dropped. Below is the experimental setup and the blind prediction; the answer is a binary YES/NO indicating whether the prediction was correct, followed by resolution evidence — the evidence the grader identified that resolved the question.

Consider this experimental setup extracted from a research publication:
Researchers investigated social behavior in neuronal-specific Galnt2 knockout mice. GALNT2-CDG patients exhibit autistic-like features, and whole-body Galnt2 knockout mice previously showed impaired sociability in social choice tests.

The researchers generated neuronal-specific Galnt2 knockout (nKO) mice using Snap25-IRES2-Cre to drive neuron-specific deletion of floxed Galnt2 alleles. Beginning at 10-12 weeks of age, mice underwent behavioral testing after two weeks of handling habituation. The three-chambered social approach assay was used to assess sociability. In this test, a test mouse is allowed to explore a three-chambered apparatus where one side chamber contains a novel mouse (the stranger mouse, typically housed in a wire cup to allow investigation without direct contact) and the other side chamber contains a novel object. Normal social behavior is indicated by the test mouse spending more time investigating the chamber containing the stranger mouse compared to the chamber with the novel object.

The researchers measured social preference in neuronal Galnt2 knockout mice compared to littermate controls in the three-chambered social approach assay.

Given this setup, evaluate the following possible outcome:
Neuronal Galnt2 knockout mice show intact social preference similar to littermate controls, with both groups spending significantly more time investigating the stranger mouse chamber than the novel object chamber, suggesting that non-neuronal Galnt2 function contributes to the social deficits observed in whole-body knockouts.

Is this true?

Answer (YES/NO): NO